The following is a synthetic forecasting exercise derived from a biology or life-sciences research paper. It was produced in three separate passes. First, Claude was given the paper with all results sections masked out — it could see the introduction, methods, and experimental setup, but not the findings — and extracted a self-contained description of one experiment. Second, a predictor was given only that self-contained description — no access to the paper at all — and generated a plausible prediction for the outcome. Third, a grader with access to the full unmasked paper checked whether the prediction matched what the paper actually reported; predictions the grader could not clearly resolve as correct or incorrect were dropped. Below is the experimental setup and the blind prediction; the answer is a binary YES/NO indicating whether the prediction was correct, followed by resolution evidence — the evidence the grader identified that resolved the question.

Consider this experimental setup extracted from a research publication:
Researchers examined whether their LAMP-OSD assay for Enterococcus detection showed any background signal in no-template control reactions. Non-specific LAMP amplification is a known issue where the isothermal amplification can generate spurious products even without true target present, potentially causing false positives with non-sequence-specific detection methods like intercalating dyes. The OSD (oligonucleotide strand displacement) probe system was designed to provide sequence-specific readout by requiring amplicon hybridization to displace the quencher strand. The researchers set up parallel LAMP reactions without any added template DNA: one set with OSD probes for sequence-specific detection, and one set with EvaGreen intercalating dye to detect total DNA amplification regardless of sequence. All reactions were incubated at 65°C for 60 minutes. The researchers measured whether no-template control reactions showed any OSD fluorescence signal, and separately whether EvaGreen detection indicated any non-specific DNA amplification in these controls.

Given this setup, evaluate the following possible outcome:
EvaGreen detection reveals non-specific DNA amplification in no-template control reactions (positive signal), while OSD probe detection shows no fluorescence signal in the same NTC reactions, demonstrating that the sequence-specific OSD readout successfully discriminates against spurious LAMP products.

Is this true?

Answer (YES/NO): NO